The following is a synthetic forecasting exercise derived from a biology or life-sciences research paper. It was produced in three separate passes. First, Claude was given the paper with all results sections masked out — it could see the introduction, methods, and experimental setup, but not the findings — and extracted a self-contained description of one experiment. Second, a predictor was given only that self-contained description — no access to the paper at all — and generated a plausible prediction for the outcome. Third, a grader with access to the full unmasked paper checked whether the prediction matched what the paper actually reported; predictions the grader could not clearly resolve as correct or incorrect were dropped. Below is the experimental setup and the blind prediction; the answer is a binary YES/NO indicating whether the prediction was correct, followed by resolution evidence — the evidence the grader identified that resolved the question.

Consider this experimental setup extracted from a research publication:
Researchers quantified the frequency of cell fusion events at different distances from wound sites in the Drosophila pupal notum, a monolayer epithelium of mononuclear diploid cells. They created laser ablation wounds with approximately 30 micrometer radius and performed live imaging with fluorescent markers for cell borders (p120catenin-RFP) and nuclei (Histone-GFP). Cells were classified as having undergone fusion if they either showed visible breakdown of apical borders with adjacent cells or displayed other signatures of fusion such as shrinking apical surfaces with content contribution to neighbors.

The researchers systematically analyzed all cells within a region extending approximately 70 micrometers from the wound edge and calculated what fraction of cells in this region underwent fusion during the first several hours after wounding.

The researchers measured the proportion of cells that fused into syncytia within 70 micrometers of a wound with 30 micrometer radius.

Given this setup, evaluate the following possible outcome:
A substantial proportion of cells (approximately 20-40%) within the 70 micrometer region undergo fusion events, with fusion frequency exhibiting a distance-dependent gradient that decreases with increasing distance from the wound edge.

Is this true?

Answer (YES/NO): NO